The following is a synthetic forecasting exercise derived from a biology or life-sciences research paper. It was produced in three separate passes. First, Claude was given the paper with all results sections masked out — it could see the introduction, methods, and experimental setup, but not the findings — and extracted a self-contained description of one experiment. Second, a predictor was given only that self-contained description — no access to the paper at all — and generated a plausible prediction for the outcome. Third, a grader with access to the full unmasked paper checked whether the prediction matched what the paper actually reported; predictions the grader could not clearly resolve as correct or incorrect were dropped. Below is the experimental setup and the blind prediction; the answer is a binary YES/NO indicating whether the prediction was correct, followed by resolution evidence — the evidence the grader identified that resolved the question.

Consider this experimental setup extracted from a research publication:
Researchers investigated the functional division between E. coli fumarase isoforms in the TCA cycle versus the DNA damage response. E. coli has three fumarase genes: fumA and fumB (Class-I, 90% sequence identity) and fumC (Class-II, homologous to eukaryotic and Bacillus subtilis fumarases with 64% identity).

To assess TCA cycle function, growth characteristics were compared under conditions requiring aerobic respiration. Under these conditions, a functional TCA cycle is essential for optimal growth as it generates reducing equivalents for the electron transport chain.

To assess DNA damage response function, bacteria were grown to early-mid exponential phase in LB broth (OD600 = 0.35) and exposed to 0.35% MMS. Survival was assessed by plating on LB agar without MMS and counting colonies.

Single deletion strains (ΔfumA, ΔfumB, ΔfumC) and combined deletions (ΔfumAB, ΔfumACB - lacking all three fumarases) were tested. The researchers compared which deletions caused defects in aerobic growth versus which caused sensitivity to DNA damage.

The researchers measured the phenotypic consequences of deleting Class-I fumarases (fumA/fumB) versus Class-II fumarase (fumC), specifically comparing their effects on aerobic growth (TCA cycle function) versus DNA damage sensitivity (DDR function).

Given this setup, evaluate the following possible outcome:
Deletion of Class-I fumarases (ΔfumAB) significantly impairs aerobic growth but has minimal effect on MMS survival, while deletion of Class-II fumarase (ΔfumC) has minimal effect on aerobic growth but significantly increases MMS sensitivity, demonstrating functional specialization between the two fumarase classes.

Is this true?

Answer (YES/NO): NO